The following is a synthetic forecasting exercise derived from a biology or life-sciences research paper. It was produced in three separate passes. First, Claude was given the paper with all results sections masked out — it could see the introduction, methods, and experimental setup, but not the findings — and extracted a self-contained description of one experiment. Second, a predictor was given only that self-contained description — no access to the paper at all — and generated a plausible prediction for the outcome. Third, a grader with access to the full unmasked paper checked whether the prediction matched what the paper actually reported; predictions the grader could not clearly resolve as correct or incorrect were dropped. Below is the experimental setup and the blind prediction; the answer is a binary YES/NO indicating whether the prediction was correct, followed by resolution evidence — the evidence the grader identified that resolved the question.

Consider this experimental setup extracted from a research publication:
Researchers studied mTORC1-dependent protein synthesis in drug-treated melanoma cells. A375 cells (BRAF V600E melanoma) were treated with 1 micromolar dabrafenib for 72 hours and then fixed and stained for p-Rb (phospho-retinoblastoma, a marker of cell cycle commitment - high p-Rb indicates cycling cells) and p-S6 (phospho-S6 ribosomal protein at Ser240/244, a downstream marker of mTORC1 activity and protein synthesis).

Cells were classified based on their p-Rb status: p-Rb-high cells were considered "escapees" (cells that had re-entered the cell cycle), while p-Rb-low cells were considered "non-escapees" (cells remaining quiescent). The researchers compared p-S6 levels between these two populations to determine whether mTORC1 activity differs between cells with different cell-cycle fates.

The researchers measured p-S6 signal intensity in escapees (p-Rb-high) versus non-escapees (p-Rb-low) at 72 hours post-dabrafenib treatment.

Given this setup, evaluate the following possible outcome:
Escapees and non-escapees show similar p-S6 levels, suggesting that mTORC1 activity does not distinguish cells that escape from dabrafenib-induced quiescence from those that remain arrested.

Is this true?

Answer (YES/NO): NO